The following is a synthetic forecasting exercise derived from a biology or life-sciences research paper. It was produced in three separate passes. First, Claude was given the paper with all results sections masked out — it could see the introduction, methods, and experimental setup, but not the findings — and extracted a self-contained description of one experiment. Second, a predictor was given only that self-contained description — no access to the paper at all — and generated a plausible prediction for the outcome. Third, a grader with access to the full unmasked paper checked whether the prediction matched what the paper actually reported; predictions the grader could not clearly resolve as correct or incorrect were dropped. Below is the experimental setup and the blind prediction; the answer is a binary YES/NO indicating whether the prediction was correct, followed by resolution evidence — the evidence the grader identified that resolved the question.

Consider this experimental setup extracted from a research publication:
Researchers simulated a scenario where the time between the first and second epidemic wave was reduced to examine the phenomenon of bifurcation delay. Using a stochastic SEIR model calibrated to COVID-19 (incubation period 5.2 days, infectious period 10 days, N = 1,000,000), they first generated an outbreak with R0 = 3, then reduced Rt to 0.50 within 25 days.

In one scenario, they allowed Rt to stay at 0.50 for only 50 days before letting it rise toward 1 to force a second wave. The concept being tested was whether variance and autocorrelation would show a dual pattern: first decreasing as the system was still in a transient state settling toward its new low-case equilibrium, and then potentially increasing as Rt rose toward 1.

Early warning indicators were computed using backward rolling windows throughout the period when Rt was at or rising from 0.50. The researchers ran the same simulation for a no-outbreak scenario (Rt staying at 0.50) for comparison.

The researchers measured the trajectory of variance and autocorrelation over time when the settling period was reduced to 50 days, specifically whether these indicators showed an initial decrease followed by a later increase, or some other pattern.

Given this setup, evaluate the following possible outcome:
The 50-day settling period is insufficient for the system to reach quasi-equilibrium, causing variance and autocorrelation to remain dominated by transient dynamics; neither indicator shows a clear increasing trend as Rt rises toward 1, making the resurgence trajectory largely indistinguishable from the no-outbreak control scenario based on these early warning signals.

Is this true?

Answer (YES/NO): NO